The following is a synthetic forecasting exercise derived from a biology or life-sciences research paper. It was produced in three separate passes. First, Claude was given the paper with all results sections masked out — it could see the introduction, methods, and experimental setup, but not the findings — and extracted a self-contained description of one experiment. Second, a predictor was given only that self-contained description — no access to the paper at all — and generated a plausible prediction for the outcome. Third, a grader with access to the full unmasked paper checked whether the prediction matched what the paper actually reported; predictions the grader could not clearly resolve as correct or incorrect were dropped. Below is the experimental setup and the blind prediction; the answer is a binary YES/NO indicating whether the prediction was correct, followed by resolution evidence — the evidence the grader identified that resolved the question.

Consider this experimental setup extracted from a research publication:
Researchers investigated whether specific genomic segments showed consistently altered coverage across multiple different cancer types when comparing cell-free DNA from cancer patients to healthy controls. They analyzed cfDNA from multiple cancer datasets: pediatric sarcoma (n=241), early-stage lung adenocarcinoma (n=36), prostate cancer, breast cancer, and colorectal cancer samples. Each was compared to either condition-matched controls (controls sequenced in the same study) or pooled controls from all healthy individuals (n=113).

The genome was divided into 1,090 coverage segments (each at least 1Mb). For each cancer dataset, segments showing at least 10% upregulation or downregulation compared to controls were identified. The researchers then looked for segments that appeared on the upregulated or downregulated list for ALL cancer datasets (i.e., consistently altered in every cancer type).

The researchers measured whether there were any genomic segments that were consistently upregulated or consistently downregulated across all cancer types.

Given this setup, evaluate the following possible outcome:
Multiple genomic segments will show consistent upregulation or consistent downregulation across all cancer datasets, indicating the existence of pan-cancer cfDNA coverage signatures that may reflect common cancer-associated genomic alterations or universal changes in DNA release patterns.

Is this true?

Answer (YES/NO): YES